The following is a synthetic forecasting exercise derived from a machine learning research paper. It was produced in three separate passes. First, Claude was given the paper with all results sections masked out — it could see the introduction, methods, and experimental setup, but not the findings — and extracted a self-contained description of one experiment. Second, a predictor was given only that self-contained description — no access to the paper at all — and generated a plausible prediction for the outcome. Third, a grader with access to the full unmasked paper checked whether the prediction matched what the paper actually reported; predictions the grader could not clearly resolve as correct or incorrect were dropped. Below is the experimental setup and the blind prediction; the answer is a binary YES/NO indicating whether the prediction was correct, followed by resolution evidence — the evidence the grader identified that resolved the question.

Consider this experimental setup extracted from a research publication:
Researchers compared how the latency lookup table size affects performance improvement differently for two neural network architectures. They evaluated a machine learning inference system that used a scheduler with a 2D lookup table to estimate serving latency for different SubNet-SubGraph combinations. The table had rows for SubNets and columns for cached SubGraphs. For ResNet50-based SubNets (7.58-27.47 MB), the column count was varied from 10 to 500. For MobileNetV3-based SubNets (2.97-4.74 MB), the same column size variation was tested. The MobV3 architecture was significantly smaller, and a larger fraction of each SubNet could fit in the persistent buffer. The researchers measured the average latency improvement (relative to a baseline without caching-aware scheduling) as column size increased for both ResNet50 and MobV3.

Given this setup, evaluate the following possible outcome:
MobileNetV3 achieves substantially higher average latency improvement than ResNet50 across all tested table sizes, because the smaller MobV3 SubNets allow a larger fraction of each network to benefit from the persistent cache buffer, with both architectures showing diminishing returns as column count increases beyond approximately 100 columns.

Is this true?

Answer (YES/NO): NO